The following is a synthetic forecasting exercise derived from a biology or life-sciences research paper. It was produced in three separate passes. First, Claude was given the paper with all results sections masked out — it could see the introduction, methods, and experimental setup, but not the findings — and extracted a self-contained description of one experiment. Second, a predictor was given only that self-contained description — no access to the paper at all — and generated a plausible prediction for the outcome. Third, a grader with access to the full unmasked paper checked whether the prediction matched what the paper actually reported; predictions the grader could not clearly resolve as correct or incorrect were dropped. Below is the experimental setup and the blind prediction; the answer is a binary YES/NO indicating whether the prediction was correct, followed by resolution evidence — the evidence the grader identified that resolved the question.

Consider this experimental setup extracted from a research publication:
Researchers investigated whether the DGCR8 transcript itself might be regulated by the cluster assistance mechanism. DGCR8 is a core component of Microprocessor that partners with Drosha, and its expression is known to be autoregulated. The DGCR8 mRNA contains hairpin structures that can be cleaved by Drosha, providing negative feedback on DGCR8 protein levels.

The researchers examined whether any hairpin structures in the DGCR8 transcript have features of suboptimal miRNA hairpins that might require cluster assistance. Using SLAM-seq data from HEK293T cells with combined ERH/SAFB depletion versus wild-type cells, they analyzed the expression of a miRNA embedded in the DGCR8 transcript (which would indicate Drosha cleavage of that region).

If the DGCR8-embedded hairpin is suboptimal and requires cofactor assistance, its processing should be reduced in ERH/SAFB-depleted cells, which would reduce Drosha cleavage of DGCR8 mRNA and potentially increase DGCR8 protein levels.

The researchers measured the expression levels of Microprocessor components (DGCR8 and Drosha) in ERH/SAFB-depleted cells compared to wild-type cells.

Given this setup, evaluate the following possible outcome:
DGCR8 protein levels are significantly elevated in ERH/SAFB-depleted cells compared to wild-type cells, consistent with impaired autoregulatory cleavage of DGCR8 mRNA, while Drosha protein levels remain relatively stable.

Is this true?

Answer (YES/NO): NO